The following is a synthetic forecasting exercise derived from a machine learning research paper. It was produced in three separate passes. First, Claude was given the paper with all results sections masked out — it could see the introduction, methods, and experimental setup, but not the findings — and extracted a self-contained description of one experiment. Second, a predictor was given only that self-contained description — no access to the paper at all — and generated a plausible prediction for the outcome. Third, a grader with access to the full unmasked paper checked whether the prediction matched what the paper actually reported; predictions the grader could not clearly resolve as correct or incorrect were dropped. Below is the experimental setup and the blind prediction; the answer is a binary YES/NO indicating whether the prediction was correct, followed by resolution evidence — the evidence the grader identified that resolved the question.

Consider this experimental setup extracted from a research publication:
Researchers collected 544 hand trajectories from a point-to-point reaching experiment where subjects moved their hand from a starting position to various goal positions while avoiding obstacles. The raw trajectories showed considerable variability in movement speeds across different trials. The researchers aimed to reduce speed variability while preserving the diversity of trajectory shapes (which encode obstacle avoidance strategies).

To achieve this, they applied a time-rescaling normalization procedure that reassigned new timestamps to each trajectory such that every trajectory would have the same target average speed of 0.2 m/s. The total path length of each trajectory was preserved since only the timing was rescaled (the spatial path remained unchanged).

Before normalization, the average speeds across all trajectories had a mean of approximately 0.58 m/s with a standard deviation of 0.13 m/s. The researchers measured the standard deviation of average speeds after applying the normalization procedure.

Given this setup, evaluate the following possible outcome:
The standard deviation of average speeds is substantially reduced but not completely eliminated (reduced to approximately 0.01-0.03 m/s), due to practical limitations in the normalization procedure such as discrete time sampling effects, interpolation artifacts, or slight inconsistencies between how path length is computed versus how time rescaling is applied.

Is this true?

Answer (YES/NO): NO